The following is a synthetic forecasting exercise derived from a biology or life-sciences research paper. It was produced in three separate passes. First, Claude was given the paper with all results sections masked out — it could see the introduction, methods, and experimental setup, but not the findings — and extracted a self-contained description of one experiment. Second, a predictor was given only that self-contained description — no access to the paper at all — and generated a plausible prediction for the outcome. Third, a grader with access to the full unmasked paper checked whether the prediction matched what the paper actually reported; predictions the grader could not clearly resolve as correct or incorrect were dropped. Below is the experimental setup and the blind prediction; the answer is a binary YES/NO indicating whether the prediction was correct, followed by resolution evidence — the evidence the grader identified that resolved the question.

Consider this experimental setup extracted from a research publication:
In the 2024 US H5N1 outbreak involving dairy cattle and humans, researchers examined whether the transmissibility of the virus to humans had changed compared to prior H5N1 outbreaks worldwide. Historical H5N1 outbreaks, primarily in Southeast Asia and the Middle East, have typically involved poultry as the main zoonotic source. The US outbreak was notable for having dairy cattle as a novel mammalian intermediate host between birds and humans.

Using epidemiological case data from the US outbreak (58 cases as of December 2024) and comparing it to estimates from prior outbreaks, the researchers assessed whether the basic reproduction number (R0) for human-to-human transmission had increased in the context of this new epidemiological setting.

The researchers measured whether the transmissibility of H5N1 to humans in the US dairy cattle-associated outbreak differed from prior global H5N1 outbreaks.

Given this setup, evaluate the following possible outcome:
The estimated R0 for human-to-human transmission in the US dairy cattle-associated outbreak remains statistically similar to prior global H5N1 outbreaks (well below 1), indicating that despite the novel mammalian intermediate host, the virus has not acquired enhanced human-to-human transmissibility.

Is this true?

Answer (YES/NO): YES